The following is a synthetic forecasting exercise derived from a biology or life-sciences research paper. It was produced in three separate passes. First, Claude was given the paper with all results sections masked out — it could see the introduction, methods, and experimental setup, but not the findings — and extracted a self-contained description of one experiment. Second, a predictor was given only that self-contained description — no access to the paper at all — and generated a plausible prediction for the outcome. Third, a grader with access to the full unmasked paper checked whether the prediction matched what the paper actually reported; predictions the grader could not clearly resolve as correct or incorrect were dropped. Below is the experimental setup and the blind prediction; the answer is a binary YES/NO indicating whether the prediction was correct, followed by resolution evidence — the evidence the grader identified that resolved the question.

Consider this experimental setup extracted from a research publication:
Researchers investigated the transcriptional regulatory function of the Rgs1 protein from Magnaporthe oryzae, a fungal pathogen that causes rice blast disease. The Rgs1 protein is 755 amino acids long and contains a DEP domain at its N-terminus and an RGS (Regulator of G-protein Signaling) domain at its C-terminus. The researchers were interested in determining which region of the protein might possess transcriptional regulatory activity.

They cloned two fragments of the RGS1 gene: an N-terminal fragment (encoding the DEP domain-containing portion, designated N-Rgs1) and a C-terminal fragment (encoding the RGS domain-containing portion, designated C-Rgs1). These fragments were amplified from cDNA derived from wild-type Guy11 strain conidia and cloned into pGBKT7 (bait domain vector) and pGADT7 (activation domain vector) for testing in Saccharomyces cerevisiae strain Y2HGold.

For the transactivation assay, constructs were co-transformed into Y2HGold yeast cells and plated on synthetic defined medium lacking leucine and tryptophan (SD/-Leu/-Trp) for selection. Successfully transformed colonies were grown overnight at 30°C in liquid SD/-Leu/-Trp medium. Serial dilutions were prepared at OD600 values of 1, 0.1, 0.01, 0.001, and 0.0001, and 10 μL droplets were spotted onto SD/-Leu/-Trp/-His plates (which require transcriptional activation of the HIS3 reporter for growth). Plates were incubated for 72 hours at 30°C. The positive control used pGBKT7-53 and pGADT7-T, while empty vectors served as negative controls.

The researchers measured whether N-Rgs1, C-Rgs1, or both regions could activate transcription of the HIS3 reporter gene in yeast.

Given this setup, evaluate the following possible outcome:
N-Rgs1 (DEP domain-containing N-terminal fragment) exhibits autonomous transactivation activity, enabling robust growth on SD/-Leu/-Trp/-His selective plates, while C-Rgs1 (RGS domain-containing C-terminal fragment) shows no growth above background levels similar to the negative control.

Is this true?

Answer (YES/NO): YES